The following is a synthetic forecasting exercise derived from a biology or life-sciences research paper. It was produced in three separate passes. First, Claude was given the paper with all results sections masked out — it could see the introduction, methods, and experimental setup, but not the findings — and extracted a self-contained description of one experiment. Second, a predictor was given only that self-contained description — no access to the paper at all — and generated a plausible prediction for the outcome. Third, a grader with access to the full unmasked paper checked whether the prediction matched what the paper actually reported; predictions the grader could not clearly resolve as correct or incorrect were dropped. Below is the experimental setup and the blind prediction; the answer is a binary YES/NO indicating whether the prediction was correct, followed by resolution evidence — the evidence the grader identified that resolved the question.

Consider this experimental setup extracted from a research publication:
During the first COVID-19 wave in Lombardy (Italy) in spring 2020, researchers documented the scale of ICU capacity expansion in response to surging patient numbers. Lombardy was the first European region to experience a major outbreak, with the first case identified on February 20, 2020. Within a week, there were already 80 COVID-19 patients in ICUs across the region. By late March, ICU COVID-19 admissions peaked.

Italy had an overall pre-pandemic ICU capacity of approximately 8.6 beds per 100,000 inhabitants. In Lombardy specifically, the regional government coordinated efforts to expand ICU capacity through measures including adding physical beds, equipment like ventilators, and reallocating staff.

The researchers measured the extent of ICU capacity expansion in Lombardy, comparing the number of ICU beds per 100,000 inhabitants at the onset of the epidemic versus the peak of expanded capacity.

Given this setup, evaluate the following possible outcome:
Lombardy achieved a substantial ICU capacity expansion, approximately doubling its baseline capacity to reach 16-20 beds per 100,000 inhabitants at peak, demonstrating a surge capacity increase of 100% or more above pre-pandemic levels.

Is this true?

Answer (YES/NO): NO